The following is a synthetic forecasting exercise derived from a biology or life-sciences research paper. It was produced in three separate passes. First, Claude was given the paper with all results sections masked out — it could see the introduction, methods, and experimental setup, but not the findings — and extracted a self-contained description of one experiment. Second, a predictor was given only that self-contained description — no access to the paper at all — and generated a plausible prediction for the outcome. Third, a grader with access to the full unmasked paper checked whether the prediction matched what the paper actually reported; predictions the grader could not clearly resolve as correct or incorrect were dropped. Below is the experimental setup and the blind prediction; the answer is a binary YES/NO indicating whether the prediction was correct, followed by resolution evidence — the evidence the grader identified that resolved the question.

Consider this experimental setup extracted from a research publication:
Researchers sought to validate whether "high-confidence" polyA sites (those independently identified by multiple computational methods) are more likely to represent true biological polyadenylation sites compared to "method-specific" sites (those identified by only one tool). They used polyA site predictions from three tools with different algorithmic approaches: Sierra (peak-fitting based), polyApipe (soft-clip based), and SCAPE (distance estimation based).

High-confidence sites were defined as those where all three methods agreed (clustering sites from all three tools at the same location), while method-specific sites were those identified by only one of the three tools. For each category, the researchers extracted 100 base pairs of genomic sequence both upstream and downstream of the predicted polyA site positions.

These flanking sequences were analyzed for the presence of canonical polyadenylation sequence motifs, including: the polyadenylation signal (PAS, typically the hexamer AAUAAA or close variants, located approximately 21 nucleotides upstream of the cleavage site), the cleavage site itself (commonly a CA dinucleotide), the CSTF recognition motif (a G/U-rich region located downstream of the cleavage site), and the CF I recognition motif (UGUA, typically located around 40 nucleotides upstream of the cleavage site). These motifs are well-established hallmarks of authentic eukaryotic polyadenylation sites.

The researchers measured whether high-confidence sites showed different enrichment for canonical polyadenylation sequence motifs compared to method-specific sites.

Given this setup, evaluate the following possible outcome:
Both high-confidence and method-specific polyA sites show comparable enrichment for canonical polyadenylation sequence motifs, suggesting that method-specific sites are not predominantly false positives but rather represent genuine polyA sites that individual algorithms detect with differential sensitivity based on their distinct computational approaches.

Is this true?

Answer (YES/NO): NO